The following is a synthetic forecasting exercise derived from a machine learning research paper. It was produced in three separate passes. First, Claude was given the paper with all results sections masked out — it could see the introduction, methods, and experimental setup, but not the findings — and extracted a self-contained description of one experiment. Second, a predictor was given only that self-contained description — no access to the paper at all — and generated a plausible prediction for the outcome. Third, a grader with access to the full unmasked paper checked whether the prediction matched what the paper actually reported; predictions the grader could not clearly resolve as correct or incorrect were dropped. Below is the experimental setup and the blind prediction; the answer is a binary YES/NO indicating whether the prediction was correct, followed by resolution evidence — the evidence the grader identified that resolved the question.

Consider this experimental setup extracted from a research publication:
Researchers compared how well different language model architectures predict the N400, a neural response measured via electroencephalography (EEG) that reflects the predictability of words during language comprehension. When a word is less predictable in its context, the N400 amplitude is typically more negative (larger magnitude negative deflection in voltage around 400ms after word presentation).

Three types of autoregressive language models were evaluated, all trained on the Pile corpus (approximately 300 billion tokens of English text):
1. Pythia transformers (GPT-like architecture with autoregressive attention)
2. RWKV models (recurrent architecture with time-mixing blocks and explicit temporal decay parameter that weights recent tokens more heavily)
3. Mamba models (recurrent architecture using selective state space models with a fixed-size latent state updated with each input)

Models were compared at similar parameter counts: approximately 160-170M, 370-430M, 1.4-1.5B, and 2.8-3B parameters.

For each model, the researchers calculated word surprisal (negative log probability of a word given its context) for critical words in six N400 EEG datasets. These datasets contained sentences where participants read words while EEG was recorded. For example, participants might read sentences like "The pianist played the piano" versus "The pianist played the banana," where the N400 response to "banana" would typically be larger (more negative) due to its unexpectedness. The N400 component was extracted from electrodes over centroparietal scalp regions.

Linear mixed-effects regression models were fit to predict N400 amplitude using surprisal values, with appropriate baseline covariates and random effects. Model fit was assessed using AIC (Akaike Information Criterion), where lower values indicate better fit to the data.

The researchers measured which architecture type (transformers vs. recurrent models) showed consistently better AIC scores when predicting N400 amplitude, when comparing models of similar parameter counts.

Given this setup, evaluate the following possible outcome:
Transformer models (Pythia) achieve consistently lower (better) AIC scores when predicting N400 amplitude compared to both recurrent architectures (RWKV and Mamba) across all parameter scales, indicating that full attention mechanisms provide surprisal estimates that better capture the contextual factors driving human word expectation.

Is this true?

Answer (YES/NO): NO